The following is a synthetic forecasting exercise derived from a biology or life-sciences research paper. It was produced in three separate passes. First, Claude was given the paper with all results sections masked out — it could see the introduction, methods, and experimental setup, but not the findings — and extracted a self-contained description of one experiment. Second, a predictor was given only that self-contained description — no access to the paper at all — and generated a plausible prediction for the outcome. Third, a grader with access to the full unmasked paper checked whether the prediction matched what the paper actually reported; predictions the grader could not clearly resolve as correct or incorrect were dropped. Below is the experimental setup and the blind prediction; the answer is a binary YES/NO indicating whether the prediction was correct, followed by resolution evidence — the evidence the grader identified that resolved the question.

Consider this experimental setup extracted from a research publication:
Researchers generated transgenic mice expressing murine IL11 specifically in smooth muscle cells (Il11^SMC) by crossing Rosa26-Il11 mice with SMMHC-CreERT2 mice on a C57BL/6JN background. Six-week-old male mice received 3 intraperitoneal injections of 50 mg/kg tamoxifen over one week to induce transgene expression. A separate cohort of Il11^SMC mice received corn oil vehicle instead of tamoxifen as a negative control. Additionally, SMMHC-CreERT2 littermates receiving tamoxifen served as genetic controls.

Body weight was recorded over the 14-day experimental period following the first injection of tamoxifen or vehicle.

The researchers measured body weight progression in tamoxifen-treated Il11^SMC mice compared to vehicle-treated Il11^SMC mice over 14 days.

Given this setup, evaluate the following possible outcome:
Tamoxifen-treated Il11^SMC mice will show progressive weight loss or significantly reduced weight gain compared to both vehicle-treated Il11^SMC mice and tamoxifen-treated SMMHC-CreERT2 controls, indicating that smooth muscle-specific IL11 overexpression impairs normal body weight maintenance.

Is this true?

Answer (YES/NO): YES